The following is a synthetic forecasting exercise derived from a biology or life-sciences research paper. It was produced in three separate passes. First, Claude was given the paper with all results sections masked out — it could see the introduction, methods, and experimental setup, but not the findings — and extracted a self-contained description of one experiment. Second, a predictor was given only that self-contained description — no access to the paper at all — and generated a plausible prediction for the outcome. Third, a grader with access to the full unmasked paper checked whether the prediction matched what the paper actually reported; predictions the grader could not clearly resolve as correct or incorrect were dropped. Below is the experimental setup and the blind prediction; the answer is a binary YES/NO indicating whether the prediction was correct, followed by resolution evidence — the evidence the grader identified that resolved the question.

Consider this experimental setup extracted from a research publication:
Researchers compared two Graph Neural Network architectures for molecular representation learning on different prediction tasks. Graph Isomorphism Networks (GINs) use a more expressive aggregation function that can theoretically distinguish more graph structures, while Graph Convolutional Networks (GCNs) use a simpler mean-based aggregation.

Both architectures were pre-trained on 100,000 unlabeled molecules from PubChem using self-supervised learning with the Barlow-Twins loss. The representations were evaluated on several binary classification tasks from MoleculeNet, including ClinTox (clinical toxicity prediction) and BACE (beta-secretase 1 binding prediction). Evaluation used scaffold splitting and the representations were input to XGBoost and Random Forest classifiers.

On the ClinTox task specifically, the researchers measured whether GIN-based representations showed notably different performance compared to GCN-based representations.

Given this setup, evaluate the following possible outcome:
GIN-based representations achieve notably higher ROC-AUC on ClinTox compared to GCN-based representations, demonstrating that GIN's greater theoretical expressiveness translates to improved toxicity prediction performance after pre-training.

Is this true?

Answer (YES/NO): YES